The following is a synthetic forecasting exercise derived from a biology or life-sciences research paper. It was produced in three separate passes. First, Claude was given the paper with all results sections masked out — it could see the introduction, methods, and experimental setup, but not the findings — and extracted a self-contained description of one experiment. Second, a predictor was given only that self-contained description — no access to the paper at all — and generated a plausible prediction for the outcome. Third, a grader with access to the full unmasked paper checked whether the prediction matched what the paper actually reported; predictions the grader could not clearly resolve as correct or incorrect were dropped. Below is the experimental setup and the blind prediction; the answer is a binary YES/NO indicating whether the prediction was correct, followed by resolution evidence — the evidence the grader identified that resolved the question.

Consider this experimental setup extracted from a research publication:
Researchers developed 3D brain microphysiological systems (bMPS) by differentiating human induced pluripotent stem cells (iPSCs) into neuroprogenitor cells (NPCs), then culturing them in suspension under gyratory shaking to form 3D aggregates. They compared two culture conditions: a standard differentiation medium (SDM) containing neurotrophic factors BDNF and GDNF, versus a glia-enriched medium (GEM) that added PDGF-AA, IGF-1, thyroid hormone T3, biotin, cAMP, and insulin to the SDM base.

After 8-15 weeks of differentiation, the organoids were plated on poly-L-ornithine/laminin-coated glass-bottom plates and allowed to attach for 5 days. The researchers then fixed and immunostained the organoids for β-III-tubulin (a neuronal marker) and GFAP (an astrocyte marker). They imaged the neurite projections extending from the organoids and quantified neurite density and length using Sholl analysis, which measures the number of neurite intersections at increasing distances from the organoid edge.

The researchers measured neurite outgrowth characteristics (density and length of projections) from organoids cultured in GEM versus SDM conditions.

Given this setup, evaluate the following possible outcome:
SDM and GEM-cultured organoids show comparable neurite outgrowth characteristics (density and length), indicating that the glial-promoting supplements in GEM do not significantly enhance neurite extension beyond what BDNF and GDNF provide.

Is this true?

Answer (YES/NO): NO